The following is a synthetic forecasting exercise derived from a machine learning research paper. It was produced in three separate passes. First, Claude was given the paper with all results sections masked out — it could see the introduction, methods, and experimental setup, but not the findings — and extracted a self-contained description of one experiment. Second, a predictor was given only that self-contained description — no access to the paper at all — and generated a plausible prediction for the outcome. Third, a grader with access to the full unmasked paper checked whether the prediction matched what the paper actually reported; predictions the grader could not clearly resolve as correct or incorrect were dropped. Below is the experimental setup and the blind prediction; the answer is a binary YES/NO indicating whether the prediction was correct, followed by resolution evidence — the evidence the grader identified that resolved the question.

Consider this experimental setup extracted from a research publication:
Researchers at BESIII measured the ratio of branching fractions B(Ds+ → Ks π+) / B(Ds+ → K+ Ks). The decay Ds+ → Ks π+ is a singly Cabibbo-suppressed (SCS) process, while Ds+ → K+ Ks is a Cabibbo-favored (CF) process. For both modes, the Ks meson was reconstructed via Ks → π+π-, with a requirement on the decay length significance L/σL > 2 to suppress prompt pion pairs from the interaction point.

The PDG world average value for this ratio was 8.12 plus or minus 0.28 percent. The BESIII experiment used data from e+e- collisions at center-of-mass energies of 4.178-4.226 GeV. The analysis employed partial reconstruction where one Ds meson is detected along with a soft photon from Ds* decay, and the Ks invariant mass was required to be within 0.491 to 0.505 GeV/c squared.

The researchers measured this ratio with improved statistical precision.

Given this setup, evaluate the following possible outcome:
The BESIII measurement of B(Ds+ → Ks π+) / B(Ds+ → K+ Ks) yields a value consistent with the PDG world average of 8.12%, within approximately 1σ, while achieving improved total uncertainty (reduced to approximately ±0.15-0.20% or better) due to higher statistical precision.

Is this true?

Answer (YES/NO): NO